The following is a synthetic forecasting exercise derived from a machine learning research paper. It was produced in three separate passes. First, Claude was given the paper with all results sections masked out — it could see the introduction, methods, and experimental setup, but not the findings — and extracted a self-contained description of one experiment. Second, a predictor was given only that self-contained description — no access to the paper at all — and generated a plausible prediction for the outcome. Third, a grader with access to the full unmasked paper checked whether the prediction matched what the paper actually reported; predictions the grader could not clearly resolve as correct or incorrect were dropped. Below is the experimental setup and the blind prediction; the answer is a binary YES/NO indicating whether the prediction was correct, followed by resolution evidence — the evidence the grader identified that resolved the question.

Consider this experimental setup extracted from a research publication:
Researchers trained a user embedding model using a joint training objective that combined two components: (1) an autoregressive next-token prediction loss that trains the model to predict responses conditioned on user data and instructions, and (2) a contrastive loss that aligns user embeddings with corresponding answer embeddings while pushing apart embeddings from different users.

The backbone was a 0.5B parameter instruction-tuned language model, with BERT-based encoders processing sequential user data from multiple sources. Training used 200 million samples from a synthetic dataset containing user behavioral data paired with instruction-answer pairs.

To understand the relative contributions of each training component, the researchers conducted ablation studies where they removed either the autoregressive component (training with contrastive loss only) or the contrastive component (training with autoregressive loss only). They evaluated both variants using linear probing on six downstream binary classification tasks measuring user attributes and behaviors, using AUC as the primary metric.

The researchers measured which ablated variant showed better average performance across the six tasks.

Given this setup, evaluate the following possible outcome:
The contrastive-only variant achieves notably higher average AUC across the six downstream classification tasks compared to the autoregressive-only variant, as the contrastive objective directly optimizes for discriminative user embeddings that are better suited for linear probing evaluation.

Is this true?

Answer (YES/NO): YES